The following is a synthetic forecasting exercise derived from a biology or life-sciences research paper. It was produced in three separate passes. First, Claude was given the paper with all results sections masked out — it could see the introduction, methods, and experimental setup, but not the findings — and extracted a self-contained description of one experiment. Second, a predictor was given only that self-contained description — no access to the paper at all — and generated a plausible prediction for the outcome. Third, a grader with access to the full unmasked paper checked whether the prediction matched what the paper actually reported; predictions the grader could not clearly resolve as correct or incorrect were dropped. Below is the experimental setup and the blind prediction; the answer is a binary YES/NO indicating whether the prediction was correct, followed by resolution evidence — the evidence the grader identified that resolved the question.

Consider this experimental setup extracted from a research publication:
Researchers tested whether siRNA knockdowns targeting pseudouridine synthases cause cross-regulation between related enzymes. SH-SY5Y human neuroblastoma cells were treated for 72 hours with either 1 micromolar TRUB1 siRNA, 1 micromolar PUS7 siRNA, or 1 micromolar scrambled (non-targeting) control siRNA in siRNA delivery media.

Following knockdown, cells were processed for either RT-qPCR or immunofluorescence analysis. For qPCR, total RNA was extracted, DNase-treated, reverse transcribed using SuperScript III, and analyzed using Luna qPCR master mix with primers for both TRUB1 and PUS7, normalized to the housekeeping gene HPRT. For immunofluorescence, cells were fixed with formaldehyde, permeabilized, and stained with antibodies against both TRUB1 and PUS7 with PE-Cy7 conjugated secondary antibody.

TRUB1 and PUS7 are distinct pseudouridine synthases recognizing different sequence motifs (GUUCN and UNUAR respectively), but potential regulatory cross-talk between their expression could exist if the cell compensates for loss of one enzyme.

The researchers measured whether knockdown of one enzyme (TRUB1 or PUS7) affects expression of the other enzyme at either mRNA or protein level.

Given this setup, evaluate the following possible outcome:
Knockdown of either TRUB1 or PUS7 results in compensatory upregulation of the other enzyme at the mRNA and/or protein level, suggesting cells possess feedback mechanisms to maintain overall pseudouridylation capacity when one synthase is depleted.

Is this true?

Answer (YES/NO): NO